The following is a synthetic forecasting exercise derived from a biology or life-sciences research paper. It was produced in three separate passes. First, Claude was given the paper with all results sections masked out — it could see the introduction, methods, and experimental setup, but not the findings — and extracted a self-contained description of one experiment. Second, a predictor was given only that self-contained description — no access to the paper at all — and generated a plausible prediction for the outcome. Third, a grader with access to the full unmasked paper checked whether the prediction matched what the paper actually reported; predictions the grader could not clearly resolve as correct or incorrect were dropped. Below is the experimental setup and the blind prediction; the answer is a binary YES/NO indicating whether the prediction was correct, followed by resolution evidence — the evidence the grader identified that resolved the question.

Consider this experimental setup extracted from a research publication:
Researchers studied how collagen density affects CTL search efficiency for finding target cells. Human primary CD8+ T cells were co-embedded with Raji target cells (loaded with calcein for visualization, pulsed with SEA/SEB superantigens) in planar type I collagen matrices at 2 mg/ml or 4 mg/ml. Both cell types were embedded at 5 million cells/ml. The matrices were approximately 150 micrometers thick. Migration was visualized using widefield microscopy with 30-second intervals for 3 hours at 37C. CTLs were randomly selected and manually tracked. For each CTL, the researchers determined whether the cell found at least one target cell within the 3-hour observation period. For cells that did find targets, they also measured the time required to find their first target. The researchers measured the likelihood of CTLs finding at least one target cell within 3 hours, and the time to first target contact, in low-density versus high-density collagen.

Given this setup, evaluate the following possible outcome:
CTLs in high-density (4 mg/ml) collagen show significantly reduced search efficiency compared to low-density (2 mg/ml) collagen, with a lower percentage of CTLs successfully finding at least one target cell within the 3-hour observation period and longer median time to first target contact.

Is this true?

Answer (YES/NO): YES